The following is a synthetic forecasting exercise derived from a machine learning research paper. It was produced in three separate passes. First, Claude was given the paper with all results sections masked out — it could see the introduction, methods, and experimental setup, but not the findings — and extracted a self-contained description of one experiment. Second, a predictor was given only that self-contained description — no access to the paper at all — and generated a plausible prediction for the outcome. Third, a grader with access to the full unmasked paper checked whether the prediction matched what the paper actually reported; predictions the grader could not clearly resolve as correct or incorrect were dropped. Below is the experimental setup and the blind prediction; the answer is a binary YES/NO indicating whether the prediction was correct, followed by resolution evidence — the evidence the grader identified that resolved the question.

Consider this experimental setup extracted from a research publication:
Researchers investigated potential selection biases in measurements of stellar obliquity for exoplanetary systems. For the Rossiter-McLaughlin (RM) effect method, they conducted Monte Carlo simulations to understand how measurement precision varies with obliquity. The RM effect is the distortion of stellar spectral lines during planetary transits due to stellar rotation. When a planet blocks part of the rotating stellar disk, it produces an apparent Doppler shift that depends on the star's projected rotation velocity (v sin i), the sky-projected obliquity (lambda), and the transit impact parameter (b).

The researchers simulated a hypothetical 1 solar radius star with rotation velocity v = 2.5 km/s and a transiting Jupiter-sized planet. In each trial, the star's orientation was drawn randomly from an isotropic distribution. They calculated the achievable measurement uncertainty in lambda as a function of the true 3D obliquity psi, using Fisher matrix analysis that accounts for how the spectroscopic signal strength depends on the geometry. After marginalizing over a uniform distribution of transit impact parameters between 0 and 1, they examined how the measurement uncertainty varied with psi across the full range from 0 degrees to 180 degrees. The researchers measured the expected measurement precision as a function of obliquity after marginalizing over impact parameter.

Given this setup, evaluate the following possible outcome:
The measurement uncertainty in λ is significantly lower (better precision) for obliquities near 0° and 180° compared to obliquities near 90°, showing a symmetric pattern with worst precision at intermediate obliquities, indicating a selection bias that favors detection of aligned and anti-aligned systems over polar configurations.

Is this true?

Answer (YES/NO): NO